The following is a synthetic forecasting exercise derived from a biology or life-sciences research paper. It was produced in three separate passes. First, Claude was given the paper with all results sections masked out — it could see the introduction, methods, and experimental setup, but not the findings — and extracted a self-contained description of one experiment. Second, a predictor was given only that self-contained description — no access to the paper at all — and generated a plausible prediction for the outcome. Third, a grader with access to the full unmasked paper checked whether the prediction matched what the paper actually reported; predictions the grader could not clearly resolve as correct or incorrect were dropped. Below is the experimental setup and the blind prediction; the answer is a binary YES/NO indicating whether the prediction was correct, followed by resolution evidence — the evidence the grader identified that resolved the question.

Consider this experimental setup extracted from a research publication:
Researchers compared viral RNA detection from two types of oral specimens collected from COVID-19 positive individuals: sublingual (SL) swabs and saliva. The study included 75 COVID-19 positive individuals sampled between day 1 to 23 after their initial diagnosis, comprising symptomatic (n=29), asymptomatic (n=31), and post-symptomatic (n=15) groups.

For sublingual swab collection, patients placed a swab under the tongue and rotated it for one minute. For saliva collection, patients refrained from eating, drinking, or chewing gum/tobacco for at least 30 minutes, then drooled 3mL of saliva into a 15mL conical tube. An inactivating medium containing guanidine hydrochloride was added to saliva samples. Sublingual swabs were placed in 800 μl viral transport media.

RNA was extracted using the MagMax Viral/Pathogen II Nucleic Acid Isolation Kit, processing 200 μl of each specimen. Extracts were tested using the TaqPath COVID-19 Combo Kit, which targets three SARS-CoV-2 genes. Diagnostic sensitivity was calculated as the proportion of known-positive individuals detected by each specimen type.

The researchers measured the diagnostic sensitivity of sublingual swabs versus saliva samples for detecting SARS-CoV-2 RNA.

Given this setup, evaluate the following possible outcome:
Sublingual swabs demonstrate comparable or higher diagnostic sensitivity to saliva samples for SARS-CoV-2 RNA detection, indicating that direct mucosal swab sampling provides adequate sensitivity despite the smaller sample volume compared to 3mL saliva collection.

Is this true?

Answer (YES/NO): NO